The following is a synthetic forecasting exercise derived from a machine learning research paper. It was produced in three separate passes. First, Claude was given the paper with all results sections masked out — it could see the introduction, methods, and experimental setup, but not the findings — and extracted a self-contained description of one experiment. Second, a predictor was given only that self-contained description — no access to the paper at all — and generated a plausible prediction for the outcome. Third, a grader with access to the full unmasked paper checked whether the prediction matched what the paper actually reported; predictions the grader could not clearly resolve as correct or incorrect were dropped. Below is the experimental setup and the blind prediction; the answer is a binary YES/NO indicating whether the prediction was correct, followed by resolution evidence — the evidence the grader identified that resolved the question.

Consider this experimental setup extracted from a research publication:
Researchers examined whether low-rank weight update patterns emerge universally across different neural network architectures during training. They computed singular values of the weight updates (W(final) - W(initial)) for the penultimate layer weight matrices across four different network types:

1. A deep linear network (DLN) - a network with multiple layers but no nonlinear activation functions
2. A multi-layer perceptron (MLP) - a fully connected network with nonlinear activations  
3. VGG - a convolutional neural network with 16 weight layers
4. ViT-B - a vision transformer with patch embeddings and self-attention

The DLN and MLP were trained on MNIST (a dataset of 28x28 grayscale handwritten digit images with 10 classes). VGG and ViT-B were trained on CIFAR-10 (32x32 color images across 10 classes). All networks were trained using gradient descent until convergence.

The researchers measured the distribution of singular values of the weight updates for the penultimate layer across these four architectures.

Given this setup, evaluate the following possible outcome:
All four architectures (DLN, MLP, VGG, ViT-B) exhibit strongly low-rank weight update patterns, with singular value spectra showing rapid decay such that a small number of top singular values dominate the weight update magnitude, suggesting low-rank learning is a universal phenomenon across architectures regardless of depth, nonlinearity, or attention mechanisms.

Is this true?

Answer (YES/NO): YES